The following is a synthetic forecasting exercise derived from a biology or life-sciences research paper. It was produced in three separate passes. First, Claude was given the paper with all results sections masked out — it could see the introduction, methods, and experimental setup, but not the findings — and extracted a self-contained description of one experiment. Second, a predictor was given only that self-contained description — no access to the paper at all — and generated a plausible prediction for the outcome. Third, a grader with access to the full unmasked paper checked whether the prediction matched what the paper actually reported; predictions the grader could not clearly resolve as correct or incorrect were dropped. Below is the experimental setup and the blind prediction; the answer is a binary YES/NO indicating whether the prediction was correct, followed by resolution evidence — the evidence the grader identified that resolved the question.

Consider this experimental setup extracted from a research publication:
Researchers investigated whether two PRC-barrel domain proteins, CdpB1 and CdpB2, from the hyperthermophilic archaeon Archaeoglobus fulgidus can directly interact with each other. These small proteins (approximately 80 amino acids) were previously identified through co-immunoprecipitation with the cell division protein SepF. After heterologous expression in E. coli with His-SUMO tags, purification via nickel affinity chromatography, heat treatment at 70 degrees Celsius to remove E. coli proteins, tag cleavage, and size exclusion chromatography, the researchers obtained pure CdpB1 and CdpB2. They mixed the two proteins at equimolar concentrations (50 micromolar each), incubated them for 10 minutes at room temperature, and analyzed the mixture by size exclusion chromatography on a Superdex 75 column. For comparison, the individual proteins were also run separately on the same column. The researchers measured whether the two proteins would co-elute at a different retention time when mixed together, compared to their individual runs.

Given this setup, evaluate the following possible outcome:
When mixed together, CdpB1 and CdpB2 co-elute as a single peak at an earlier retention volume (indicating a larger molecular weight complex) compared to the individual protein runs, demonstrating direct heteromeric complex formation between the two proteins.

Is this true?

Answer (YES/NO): YES